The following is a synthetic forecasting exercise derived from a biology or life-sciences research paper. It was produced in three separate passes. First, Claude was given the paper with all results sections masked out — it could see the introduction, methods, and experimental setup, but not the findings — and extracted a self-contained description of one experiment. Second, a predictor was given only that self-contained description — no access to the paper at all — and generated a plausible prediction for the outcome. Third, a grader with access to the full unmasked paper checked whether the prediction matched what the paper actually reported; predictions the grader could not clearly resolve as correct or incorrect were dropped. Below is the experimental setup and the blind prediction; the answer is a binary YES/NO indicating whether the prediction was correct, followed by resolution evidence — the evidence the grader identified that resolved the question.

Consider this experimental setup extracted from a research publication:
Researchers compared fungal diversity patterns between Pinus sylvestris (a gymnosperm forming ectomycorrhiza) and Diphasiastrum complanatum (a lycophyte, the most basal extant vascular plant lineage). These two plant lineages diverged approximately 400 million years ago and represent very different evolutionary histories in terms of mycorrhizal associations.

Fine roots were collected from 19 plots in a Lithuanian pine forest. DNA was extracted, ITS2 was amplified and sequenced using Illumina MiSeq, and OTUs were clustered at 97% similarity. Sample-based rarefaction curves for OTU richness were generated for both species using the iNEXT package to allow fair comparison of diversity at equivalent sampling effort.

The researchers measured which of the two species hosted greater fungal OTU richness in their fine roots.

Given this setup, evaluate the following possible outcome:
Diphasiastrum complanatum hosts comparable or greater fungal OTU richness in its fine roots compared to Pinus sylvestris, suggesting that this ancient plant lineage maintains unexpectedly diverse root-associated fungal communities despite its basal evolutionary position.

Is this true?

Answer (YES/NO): YES